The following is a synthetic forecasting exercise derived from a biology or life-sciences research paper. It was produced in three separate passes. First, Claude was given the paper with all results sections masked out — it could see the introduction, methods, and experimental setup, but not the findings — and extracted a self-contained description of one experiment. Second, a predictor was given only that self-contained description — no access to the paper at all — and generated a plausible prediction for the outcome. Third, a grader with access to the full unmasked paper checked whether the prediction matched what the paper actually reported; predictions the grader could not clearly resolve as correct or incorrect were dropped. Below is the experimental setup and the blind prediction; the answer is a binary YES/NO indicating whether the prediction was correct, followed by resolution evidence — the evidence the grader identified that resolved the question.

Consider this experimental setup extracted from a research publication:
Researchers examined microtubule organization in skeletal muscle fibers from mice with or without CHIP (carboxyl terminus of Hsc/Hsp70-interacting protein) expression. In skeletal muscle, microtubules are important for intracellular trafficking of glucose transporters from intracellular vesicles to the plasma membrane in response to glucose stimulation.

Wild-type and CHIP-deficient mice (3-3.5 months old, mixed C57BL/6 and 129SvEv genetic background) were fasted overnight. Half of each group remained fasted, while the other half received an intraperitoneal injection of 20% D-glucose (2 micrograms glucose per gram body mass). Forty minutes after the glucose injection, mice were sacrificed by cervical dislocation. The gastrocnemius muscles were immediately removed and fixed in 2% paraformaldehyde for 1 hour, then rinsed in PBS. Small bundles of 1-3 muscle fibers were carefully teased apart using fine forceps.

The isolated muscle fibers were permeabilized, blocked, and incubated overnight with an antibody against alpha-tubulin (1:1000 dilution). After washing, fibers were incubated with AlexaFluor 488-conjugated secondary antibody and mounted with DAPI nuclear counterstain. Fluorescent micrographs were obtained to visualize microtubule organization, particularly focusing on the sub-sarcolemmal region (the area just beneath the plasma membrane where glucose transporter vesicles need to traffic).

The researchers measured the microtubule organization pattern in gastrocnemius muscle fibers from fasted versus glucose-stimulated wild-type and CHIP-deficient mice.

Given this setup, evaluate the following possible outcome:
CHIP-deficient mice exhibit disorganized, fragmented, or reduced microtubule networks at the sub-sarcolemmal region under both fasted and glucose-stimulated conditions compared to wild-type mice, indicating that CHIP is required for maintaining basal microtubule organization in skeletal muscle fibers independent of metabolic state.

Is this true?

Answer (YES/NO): NO